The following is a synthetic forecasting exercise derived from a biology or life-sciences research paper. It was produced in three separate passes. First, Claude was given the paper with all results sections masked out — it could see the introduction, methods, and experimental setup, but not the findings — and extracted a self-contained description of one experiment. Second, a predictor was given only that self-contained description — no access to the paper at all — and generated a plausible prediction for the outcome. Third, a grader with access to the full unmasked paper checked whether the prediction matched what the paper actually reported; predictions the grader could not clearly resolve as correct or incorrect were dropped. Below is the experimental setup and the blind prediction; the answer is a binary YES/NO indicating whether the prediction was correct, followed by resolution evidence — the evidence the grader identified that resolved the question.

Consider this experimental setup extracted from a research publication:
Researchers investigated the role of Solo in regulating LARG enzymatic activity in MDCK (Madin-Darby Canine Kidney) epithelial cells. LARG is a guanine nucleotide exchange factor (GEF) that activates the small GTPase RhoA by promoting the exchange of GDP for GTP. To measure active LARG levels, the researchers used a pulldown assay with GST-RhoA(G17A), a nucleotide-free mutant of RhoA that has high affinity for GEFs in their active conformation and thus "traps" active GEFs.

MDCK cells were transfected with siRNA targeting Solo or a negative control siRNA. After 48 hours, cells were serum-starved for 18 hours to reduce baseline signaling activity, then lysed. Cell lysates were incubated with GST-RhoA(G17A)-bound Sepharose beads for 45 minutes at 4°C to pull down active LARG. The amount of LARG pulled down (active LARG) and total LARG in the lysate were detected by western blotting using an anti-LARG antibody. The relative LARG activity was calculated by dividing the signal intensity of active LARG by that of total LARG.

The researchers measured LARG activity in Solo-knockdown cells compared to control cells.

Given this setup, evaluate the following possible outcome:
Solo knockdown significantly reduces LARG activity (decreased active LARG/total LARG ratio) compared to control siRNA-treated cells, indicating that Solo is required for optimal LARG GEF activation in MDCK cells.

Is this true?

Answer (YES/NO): YES